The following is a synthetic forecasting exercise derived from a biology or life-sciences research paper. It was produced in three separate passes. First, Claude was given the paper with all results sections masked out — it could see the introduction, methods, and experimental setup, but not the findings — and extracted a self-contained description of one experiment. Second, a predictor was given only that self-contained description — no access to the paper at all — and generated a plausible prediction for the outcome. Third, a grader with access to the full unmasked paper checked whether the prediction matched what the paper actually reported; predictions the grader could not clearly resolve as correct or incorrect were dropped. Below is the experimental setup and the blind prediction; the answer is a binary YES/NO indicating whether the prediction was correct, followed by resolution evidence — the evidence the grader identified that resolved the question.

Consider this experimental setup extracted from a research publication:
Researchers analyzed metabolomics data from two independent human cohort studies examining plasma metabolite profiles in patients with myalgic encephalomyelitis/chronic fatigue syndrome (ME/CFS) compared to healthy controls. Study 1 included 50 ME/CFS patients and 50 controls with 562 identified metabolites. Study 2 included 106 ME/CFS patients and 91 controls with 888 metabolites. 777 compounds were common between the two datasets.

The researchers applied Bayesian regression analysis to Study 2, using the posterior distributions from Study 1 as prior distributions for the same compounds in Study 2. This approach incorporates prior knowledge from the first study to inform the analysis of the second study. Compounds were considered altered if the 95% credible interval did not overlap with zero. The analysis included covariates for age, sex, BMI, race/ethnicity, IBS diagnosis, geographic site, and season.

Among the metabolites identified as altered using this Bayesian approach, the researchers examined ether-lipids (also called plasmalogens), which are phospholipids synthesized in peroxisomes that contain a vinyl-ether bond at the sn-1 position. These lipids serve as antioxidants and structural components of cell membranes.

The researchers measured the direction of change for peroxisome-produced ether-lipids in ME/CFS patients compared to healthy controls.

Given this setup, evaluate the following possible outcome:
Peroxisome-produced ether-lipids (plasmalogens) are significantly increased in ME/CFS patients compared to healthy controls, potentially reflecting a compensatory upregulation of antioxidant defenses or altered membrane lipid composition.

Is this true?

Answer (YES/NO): NO